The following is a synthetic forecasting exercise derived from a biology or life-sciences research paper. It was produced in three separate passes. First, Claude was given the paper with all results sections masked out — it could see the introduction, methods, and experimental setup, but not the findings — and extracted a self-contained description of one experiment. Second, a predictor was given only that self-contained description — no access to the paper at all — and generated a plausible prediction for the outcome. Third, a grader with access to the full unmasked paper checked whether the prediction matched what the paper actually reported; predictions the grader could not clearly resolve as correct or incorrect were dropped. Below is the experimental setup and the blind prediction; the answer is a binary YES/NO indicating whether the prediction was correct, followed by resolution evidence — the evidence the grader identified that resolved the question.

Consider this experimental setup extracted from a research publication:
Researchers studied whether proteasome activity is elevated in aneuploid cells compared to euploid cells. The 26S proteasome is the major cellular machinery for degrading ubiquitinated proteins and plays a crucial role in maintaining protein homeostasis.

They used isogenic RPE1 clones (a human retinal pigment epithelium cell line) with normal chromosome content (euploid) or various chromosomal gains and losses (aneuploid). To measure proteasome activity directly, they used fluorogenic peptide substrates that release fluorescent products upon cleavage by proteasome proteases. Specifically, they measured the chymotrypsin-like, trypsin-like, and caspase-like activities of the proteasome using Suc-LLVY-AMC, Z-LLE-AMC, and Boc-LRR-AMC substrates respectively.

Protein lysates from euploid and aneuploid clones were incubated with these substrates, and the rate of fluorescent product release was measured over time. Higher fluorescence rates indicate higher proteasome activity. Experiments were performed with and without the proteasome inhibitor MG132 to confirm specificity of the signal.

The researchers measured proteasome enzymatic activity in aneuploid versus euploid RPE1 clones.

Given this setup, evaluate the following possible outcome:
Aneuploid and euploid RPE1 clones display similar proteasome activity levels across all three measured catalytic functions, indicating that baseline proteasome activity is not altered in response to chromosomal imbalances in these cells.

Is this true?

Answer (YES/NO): NO